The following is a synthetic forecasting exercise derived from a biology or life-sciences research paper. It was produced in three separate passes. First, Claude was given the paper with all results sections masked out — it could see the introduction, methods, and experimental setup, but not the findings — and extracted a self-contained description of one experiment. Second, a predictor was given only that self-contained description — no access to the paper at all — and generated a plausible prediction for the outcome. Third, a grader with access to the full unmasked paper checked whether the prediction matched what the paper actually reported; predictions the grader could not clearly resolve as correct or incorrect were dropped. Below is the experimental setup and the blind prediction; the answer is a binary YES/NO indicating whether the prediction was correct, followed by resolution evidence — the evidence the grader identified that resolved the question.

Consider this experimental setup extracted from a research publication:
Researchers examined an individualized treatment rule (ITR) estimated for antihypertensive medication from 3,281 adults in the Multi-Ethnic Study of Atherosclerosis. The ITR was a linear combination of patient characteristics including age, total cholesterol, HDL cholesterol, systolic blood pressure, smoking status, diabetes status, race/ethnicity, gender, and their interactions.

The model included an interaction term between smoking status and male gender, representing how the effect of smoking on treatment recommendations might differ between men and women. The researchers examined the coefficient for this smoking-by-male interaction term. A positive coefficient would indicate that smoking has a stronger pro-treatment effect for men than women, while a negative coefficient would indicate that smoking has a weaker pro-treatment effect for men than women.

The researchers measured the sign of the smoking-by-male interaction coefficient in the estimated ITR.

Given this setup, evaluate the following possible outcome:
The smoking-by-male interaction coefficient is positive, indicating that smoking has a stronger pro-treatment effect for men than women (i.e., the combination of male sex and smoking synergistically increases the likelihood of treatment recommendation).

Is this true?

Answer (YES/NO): NO